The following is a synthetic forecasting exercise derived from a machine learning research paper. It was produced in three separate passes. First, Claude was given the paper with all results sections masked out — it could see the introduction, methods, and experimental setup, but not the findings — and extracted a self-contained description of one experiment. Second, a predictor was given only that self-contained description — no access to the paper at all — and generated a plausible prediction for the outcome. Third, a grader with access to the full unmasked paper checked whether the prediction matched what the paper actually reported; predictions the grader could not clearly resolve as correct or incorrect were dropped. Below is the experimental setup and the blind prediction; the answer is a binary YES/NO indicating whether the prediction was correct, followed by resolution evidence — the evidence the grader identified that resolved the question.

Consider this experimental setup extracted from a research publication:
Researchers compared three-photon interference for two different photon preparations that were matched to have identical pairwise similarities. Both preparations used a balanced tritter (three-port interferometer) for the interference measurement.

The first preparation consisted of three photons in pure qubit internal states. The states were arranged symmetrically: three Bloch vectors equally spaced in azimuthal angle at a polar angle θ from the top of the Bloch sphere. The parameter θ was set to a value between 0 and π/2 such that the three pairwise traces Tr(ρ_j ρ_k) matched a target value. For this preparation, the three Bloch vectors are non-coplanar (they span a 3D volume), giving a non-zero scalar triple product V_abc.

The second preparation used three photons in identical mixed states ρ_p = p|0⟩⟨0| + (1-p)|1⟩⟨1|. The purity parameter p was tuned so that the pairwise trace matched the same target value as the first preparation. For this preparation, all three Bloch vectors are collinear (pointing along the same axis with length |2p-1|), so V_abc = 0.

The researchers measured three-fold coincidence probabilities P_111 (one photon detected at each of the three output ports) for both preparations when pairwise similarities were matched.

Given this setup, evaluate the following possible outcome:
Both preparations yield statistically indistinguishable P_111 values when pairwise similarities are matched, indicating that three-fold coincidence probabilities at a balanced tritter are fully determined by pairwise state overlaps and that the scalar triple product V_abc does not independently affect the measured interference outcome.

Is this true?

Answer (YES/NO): YES